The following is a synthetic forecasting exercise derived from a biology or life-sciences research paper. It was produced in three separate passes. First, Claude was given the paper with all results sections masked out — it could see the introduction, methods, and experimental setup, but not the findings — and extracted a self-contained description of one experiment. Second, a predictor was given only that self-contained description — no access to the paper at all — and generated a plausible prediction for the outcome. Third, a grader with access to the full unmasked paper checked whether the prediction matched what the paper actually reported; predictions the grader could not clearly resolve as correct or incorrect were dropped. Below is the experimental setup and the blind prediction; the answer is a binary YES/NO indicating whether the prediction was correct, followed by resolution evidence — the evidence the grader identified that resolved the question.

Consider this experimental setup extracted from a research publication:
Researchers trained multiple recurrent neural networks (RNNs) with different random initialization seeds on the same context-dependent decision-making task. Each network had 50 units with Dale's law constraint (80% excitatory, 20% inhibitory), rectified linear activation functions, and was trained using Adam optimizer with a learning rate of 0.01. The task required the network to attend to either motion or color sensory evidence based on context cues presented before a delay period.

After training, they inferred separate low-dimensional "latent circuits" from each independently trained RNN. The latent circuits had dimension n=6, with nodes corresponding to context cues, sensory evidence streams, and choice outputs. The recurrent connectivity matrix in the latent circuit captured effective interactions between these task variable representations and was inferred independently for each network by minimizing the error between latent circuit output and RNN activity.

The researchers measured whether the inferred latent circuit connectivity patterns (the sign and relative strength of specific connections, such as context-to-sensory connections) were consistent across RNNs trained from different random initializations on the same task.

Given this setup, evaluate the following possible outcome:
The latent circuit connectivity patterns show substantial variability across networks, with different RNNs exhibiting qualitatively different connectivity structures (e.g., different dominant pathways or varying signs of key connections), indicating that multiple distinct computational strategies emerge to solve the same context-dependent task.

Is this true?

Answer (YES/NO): NO